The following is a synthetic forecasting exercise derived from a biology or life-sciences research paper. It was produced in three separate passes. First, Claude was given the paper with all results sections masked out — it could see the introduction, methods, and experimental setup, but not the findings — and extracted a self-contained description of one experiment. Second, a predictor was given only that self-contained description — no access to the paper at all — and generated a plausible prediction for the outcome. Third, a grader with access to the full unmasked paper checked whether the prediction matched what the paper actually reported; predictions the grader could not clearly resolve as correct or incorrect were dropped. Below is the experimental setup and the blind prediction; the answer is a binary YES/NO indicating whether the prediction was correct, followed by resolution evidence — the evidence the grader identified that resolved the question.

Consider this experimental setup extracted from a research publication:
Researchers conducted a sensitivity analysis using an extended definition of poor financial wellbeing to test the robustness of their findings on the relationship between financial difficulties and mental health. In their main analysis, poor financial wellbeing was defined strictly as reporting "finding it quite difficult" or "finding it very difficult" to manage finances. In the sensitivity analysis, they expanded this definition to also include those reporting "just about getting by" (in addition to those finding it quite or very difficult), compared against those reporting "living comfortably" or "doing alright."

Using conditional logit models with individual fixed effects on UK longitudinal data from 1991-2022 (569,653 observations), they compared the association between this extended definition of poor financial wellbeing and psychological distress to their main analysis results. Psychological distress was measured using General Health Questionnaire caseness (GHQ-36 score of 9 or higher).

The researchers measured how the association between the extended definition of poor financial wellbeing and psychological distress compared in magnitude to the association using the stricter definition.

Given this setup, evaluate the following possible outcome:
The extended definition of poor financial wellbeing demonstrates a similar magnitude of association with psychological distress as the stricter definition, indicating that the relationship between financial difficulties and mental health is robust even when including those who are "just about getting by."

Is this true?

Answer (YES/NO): YES